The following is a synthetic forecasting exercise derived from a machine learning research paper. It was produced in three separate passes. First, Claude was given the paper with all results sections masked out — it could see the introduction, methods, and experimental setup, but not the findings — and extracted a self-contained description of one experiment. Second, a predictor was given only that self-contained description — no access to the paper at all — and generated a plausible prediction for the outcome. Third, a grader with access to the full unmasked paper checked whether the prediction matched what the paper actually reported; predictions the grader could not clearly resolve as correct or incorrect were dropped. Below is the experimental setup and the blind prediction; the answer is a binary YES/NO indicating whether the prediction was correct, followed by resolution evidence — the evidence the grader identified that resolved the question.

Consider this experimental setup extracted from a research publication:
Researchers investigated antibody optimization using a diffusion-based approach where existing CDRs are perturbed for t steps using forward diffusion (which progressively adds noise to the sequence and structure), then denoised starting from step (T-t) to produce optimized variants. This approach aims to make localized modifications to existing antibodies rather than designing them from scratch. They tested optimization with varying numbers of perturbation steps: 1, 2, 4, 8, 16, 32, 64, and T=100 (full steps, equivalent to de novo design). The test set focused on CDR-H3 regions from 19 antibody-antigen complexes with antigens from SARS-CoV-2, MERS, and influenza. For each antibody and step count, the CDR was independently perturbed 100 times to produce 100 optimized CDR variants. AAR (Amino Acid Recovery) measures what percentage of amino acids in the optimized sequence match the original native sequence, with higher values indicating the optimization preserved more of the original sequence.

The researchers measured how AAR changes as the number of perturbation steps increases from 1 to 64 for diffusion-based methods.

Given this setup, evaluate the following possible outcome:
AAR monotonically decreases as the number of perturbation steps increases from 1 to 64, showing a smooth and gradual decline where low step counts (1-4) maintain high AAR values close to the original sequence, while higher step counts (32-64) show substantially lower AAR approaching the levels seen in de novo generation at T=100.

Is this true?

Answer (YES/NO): NO